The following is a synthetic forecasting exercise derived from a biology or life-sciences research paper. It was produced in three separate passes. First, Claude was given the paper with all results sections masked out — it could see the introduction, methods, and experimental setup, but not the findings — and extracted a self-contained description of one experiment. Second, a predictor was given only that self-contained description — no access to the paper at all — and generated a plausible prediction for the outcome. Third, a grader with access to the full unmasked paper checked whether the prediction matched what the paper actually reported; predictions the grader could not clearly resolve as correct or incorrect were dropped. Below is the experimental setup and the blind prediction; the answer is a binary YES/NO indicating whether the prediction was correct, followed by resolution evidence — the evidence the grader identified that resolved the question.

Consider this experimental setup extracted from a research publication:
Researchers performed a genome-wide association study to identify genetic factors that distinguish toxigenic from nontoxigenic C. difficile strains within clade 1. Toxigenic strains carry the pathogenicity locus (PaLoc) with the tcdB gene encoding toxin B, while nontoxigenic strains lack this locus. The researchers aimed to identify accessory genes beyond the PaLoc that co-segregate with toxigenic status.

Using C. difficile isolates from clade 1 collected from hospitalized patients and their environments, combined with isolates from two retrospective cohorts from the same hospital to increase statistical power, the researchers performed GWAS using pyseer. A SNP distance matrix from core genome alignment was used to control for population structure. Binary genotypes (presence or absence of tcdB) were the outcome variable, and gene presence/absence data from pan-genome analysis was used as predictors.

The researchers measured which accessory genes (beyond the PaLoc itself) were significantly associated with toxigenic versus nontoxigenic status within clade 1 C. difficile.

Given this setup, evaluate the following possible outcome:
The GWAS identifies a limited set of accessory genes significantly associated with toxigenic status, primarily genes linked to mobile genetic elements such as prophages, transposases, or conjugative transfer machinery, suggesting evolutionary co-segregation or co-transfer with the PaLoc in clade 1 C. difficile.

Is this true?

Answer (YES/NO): NO